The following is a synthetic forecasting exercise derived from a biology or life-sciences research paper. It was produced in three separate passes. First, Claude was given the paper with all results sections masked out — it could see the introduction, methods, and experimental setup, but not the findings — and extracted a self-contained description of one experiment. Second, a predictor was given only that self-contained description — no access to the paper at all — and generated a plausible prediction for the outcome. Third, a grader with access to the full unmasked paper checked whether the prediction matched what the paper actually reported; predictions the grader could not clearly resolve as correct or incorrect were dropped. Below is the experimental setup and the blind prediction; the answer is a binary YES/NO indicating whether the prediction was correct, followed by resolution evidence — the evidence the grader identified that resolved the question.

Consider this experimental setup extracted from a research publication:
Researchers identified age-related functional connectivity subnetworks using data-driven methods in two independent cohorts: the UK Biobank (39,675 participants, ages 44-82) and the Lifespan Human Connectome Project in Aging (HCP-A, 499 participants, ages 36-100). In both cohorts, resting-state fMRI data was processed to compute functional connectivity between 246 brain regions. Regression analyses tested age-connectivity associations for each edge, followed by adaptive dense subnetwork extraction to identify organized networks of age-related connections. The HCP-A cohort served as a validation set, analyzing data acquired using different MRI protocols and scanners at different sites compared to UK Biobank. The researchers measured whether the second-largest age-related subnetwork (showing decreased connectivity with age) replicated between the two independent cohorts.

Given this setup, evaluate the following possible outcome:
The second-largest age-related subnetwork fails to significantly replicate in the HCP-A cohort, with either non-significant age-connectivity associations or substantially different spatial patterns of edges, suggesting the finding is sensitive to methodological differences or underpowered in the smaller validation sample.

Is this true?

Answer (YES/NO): NO